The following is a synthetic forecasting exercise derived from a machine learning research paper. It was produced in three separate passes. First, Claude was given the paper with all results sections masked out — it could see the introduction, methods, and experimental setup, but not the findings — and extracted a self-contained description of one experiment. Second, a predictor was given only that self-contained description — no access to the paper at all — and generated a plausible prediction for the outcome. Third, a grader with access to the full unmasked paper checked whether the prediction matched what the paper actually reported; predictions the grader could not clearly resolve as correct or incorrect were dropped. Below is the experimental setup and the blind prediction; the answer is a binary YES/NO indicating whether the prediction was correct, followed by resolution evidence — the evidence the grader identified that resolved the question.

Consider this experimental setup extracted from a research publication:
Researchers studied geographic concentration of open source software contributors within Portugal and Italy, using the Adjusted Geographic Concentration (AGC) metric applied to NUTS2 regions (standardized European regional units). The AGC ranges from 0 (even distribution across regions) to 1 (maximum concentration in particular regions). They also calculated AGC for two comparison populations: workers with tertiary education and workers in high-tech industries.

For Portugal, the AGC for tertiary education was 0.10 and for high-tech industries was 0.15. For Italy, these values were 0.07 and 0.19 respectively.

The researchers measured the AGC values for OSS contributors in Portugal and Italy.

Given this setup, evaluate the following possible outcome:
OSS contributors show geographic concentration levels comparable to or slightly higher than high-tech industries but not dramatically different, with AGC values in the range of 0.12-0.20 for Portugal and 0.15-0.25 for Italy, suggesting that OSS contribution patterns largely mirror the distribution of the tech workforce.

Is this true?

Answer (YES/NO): NO